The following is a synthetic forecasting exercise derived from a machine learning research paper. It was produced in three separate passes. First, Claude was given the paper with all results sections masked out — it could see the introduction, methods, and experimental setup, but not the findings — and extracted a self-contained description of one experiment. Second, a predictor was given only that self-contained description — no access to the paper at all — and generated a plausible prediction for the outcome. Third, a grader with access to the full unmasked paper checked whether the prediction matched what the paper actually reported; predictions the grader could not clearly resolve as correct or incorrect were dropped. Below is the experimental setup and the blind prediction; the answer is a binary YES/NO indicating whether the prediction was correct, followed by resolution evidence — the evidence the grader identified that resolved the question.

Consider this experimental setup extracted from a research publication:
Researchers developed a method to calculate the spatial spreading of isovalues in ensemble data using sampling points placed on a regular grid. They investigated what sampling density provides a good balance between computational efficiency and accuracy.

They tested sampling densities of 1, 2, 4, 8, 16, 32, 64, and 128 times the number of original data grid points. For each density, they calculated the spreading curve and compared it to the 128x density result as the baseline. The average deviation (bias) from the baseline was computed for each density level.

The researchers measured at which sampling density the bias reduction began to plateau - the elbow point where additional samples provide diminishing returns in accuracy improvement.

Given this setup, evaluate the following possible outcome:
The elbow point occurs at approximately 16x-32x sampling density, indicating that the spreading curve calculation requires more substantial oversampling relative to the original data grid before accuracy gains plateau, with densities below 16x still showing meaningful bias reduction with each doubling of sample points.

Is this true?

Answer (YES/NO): YES